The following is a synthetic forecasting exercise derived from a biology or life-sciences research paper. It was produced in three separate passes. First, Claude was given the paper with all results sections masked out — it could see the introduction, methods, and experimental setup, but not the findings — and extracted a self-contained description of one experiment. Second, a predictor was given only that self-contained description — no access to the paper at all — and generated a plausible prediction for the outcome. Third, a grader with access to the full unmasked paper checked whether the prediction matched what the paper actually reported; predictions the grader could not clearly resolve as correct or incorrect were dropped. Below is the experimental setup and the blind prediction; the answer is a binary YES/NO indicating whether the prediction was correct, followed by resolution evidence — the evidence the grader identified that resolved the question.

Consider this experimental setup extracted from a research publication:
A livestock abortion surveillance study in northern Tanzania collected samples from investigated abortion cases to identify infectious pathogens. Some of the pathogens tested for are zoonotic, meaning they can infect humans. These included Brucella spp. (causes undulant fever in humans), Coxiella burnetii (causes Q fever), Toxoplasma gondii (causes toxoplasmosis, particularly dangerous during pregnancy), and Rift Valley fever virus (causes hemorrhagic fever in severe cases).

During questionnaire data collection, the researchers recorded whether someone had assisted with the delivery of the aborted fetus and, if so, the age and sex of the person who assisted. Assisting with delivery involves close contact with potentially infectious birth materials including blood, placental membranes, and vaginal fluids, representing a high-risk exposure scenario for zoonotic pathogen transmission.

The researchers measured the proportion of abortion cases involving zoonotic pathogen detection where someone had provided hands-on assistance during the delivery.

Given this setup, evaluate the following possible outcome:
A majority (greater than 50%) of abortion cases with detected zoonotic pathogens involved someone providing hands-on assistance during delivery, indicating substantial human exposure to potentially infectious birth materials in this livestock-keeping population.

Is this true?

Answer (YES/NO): NO